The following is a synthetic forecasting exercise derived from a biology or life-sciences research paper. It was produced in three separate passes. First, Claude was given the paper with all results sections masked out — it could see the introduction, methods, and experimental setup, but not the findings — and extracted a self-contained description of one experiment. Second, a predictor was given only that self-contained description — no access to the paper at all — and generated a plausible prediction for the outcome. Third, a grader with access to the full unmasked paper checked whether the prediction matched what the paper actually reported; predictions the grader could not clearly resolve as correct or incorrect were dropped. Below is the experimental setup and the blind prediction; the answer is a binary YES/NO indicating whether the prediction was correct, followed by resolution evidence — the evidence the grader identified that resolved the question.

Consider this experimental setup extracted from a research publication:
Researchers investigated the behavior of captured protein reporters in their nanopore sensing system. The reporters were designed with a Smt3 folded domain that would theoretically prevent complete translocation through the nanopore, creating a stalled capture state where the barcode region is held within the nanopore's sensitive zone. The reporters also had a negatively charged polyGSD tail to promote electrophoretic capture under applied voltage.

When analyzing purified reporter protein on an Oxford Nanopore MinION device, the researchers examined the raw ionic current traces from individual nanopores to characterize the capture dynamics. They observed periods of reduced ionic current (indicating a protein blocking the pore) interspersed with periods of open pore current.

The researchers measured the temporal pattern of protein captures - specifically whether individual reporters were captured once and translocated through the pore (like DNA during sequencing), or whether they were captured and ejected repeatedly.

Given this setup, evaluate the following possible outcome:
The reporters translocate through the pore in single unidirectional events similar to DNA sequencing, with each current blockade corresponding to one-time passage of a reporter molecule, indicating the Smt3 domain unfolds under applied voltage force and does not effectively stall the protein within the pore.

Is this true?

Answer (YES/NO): NO